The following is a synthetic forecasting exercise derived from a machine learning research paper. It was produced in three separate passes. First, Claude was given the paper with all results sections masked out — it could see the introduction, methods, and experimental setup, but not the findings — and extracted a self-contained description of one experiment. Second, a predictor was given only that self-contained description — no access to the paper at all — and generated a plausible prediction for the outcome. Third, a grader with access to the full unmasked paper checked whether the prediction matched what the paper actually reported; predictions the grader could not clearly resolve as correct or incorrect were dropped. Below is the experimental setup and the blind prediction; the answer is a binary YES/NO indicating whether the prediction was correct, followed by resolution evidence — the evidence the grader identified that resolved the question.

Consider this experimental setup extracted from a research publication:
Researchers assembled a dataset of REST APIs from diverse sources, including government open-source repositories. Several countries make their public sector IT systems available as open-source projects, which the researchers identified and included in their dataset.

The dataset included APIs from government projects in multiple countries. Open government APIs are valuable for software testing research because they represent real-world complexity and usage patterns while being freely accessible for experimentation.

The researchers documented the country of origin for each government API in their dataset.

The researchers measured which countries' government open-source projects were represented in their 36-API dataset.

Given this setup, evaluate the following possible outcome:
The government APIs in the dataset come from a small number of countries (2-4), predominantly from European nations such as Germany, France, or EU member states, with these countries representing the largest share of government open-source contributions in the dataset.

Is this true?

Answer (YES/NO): YES